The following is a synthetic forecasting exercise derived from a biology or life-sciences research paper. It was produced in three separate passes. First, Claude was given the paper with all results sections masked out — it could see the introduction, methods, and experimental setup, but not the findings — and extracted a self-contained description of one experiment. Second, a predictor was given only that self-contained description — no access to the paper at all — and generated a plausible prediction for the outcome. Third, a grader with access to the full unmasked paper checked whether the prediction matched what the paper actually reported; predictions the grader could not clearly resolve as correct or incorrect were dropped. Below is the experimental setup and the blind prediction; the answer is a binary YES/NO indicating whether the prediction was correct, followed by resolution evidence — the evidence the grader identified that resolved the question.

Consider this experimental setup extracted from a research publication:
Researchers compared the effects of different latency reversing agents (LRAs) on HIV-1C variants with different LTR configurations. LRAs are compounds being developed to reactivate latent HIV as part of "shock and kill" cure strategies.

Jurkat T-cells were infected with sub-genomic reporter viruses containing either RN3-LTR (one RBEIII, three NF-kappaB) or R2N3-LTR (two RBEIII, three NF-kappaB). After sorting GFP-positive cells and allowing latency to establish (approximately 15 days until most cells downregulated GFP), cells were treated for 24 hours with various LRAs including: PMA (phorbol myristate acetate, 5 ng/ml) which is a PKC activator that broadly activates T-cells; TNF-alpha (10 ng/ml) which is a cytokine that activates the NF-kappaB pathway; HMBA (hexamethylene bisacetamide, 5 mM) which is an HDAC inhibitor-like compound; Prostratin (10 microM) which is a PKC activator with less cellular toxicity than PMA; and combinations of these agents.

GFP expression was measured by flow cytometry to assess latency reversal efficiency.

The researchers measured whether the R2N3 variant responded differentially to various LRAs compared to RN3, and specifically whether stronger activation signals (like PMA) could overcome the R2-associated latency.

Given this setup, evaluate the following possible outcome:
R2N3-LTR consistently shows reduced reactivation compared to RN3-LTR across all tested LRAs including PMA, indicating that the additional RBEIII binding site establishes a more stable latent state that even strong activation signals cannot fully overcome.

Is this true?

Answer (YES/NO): NO